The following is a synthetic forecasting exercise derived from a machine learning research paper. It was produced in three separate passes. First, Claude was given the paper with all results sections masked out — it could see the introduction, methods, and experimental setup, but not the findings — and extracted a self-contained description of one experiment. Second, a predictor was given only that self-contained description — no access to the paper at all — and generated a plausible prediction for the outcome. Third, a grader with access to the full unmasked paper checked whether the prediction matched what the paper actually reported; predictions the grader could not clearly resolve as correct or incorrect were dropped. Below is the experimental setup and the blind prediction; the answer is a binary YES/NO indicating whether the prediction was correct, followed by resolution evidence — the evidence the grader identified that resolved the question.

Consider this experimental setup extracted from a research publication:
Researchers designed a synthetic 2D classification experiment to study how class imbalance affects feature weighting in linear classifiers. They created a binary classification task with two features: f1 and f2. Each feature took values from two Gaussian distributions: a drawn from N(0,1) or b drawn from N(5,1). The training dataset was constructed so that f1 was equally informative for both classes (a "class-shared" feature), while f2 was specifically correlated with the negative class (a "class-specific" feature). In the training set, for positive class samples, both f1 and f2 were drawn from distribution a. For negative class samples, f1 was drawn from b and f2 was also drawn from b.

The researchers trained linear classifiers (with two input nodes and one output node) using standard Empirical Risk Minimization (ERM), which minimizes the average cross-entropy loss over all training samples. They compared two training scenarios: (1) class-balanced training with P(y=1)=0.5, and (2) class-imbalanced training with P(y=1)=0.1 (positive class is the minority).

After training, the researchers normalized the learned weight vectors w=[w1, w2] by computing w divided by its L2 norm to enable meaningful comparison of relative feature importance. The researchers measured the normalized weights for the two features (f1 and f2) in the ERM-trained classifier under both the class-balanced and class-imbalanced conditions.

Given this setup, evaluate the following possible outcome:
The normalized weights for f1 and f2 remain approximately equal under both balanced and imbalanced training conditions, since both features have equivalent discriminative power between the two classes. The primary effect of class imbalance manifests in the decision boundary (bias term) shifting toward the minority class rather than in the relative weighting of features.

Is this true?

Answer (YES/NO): NO